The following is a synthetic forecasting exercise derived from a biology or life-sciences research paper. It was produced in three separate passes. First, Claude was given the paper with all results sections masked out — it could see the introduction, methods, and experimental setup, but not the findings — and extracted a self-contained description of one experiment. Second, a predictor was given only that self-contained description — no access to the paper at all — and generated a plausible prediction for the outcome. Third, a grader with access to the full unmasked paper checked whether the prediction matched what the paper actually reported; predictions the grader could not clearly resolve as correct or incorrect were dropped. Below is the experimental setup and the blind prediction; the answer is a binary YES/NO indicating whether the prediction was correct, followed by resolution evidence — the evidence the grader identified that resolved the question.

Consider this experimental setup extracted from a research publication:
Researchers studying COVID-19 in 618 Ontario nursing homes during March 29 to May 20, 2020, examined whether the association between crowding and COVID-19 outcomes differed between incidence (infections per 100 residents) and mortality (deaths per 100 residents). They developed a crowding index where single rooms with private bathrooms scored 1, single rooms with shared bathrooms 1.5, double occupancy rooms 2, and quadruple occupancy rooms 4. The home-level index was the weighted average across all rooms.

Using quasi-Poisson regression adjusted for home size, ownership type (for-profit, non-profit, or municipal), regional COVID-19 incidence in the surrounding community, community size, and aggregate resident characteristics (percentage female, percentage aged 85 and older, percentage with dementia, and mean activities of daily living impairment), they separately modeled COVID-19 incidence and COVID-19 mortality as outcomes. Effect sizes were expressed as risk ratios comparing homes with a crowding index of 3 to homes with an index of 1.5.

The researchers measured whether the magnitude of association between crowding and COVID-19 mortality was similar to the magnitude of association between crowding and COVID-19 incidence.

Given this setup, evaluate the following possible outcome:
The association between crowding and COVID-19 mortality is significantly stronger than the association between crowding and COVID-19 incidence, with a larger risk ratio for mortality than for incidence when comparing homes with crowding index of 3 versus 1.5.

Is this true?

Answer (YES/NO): NO